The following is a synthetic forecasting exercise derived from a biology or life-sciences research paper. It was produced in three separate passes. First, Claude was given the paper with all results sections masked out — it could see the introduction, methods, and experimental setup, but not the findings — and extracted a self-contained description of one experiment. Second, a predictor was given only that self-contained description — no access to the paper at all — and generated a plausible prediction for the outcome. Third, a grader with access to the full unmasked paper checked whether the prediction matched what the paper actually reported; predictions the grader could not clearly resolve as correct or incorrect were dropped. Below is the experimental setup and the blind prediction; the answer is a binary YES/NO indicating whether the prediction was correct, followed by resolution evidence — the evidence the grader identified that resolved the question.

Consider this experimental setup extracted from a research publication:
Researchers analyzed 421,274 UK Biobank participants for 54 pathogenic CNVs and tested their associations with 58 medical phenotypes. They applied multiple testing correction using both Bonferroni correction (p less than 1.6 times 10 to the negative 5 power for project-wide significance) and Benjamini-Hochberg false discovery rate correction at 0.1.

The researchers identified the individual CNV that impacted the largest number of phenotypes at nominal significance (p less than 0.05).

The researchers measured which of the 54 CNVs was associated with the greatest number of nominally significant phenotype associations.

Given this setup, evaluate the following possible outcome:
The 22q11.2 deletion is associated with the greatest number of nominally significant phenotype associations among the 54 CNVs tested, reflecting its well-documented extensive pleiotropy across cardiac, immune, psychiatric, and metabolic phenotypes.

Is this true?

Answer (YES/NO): NO